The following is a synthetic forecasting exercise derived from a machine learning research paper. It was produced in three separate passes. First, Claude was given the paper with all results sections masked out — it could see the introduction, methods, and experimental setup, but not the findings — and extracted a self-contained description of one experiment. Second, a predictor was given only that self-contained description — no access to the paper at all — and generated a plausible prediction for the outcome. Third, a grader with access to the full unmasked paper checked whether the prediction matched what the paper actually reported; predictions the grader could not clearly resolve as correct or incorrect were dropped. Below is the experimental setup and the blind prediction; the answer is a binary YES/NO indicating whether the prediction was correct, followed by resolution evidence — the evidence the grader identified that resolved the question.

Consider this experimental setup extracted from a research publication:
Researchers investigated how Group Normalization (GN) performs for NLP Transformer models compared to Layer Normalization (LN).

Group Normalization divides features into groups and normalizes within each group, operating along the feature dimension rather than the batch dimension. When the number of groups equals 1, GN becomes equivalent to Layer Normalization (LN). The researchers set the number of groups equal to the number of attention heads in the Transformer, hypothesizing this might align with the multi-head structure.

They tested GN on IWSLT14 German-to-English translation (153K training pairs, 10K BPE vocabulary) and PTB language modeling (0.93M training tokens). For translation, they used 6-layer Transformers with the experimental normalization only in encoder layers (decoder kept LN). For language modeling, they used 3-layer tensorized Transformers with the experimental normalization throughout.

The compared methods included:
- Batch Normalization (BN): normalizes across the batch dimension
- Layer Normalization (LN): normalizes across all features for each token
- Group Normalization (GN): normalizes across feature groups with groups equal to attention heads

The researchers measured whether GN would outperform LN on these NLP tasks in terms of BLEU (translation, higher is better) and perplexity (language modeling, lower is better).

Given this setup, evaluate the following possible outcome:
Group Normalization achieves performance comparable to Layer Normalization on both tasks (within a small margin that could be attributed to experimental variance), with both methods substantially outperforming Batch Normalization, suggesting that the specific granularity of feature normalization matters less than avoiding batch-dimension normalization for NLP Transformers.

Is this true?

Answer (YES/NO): NO